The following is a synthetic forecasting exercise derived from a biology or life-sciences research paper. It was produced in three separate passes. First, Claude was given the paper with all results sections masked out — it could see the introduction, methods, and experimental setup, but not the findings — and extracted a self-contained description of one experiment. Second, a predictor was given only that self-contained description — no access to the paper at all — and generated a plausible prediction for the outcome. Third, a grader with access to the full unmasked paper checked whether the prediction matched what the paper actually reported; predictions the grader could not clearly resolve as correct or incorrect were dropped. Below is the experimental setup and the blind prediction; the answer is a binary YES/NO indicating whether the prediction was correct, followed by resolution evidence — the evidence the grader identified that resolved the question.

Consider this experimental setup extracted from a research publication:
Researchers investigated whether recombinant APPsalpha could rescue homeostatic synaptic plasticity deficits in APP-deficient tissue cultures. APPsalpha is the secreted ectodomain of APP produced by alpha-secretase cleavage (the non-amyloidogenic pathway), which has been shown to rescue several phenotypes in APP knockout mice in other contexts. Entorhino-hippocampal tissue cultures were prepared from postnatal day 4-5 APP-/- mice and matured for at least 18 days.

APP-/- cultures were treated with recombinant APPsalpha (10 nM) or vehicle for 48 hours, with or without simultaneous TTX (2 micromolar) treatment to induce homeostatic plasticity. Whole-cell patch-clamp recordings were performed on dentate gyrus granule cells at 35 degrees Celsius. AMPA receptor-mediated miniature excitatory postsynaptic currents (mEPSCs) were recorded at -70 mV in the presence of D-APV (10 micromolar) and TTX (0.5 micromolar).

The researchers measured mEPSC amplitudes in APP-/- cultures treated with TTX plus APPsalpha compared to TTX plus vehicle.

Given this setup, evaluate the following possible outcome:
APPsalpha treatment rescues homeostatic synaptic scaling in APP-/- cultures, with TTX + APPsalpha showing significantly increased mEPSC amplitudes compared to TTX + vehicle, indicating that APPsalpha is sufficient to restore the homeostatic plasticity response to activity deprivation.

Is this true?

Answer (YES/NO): NO